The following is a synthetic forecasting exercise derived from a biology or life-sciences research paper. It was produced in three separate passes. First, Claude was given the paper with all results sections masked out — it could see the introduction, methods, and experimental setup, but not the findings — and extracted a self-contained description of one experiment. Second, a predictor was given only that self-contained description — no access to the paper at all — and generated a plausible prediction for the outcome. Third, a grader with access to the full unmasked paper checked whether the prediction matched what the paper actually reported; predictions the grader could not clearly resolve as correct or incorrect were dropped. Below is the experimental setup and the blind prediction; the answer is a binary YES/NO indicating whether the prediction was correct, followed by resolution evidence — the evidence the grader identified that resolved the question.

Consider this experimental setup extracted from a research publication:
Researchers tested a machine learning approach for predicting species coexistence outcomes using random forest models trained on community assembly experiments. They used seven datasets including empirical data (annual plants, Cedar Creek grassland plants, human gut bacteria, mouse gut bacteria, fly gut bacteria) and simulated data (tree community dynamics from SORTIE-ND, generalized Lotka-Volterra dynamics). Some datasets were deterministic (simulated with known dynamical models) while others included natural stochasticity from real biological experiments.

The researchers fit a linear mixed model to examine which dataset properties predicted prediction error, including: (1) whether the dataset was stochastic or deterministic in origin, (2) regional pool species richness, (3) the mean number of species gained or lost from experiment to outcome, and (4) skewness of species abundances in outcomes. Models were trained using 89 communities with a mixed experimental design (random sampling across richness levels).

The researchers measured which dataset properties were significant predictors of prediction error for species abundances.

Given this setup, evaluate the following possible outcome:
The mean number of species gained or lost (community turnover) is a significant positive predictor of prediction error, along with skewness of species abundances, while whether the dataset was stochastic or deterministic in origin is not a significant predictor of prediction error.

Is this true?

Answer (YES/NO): NO